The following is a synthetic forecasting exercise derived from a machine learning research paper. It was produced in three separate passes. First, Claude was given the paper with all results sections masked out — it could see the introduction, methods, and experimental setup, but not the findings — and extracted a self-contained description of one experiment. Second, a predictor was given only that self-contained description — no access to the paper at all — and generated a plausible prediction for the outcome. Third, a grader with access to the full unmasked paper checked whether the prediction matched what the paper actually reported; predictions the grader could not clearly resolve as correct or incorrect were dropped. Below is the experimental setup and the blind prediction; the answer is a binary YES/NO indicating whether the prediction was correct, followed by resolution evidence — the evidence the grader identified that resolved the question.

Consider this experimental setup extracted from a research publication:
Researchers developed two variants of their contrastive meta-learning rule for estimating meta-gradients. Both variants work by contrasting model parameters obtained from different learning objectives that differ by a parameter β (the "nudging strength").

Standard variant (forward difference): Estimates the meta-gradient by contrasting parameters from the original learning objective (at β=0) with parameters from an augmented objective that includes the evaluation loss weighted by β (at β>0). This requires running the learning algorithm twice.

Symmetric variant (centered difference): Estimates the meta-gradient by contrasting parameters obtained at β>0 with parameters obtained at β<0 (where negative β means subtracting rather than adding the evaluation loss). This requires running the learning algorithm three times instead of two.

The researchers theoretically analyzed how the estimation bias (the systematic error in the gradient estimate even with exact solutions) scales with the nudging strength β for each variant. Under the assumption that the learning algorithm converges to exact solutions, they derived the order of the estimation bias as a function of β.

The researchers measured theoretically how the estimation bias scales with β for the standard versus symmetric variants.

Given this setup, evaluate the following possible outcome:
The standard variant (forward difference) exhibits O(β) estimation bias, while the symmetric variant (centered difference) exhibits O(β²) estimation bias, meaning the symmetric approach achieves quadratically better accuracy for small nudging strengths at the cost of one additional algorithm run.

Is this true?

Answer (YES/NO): YES